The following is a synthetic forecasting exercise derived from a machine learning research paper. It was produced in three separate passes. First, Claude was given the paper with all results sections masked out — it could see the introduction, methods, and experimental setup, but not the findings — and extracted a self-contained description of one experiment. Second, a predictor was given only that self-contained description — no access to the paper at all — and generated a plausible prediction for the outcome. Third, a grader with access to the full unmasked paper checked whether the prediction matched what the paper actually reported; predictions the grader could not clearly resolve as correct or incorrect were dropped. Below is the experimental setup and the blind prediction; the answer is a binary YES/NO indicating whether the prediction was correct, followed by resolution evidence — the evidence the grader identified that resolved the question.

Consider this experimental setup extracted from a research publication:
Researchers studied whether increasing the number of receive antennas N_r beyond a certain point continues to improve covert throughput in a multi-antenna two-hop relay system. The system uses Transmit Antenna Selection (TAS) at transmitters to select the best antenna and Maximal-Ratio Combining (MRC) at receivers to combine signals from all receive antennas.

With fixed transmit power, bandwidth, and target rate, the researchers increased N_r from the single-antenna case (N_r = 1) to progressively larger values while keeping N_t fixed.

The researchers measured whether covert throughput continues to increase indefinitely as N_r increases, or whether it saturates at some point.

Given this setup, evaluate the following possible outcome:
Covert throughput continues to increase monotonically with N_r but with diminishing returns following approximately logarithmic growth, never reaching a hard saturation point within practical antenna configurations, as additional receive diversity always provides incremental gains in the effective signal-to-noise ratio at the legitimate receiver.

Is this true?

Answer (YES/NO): NO